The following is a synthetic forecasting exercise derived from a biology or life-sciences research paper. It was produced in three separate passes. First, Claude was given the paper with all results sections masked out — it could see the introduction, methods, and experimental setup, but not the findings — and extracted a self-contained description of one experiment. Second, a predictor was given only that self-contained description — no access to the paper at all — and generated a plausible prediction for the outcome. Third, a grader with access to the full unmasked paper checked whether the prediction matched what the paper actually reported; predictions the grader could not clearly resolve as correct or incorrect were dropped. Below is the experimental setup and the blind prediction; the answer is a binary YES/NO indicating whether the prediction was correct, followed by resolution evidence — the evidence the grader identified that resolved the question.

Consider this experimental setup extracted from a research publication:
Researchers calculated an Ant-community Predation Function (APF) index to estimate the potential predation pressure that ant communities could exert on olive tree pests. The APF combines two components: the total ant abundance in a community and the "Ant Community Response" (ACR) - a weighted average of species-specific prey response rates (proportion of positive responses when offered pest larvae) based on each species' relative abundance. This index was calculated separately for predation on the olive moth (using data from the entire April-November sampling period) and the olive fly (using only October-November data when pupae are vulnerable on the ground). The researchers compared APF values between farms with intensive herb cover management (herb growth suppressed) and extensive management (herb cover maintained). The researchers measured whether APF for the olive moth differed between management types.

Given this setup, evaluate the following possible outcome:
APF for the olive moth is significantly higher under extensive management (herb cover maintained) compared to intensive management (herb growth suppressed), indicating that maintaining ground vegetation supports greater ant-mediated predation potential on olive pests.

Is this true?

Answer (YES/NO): YES